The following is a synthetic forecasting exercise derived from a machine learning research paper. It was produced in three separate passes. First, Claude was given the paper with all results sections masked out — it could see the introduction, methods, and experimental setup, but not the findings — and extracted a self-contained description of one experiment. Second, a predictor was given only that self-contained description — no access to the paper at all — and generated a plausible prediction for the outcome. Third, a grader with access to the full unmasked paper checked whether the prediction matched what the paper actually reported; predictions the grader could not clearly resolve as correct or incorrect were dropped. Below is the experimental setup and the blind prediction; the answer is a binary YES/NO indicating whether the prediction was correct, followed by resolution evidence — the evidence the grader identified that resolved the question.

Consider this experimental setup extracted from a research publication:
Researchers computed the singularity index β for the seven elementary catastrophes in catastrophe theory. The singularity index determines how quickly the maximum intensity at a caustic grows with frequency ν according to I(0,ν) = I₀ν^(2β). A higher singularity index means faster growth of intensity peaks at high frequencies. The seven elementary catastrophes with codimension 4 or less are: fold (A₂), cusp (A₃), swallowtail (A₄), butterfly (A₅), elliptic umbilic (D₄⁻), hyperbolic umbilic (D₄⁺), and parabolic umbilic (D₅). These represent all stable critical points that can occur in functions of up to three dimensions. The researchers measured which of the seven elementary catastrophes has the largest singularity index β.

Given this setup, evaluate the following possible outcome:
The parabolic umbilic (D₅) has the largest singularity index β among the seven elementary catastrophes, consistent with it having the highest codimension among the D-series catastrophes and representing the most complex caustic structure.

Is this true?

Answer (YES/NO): YES